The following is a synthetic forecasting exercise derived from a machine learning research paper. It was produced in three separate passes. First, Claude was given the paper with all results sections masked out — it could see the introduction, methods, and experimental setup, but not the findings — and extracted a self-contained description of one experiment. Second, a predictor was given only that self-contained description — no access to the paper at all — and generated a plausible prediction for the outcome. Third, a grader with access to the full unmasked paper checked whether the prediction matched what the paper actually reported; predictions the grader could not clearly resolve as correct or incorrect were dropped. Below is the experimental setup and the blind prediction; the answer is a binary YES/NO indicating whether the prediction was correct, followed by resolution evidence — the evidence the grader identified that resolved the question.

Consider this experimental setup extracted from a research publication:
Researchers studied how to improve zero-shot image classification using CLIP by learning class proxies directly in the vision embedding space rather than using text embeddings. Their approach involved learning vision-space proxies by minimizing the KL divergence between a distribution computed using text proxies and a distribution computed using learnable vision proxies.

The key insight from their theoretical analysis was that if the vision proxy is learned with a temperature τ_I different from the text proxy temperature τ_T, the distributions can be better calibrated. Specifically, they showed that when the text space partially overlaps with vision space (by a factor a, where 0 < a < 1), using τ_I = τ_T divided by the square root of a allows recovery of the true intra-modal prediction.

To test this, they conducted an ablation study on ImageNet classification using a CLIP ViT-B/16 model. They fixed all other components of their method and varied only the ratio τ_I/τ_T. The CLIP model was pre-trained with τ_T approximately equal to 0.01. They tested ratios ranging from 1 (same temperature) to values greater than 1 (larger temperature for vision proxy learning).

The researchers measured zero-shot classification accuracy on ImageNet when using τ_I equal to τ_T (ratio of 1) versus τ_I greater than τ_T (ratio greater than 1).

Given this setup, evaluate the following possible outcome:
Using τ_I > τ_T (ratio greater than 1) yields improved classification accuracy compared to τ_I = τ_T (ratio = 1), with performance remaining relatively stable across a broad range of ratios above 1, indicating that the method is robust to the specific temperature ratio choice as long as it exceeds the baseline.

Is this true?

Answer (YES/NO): NO